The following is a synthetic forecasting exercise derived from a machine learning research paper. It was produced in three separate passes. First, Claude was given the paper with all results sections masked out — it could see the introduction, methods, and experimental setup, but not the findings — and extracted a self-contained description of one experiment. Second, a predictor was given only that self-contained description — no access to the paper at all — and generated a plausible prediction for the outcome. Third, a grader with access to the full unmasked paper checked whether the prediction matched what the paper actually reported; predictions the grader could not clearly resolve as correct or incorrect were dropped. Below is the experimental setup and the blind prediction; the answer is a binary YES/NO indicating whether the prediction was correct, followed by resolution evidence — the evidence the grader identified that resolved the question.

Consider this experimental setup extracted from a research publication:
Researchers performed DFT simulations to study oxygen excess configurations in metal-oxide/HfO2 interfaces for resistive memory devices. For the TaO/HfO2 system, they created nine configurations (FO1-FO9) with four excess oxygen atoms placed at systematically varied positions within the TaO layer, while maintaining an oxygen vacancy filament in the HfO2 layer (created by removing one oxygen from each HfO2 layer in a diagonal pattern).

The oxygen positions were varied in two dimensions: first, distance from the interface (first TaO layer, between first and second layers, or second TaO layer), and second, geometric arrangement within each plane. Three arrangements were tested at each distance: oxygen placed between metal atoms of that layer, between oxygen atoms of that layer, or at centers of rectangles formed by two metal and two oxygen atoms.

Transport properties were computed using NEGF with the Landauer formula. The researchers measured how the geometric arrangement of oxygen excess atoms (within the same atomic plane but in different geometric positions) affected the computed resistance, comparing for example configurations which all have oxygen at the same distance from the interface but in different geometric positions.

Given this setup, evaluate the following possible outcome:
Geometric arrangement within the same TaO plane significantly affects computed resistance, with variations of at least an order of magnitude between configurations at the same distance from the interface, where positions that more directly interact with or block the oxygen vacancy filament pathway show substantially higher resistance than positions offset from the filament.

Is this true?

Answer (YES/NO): NO